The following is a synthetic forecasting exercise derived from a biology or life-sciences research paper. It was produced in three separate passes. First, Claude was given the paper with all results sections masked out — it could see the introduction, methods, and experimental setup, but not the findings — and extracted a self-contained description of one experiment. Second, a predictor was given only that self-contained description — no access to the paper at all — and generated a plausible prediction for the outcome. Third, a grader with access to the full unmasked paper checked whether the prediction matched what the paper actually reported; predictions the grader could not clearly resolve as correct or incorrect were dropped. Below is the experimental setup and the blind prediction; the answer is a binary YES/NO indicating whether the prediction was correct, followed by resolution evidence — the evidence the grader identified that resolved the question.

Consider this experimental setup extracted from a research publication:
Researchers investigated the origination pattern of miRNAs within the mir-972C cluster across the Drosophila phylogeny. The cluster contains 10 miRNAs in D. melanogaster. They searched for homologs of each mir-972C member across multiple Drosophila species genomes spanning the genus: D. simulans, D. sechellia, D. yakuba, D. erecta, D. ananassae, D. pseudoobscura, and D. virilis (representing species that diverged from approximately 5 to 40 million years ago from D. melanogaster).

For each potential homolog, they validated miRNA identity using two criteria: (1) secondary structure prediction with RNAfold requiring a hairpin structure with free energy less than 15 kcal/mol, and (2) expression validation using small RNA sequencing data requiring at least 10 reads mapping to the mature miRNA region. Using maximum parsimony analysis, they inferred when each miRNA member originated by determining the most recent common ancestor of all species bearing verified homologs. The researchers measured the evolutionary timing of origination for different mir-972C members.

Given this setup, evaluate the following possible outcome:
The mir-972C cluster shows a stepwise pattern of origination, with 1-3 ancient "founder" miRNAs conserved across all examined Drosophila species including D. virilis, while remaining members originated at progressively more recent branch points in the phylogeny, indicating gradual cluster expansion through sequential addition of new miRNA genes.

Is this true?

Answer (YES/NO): NO